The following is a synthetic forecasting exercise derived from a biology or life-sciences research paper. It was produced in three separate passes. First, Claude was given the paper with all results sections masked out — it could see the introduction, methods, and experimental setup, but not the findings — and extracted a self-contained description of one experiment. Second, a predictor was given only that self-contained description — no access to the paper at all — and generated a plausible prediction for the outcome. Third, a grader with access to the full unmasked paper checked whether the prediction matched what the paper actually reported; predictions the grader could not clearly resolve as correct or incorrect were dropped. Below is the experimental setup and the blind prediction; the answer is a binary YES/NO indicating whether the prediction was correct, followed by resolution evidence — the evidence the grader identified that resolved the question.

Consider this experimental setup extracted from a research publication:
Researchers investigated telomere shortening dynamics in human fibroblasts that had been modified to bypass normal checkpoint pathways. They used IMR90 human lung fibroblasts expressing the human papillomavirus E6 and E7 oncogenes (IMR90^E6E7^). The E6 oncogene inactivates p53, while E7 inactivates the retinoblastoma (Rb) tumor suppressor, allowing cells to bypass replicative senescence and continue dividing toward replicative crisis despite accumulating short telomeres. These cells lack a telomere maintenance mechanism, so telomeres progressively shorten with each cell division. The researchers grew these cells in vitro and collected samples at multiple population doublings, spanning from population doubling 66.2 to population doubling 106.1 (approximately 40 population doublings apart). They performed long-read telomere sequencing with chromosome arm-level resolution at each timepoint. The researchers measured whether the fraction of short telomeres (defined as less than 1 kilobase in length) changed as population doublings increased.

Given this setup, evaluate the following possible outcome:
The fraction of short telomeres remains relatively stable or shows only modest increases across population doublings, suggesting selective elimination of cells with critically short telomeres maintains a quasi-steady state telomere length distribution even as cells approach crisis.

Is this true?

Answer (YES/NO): NO